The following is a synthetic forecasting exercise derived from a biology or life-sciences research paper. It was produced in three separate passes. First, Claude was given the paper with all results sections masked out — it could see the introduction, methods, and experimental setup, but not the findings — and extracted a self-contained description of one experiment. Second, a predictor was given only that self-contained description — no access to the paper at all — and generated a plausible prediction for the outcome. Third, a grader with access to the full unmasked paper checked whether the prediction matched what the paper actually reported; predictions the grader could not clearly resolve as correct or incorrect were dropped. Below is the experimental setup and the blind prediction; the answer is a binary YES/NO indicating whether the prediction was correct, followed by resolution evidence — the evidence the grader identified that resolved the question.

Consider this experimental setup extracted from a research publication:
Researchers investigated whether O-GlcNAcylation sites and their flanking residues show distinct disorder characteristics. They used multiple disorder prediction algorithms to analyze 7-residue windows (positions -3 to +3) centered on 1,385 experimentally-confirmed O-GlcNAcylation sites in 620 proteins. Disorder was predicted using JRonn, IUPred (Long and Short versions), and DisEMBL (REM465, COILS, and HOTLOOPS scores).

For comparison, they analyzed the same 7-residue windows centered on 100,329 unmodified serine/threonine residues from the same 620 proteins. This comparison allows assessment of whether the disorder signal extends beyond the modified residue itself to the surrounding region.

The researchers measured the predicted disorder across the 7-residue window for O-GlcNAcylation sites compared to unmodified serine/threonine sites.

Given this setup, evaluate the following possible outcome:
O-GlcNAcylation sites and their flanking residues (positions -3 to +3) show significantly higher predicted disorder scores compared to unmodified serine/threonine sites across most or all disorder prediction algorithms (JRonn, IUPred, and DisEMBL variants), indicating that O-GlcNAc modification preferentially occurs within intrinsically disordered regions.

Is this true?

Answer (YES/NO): YES